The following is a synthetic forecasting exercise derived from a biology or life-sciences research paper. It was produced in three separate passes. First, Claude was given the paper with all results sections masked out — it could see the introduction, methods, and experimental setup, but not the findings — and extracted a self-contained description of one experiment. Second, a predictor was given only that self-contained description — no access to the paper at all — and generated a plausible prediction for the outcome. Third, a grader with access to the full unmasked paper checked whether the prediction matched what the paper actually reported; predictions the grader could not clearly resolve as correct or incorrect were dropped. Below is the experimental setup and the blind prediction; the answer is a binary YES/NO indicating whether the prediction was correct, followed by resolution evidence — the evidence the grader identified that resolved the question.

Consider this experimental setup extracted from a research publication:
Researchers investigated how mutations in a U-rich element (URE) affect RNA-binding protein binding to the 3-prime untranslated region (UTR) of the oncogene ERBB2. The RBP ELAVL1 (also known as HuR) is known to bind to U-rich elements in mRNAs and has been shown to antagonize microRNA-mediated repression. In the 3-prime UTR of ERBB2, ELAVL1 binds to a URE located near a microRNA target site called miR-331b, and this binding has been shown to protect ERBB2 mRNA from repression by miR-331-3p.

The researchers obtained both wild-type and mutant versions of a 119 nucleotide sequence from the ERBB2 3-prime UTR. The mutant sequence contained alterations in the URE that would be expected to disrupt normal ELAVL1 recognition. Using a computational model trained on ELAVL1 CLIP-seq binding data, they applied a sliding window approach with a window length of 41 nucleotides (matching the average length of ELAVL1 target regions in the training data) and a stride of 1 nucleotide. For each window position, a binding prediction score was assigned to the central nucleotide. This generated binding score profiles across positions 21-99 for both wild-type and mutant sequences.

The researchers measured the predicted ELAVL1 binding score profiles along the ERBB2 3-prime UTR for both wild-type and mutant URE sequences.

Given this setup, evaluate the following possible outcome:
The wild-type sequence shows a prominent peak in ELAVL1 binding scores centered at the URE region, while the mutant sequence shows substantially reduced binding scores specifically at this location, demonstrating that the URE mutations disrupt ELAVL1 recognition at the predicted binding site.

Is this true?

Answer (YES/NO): NO